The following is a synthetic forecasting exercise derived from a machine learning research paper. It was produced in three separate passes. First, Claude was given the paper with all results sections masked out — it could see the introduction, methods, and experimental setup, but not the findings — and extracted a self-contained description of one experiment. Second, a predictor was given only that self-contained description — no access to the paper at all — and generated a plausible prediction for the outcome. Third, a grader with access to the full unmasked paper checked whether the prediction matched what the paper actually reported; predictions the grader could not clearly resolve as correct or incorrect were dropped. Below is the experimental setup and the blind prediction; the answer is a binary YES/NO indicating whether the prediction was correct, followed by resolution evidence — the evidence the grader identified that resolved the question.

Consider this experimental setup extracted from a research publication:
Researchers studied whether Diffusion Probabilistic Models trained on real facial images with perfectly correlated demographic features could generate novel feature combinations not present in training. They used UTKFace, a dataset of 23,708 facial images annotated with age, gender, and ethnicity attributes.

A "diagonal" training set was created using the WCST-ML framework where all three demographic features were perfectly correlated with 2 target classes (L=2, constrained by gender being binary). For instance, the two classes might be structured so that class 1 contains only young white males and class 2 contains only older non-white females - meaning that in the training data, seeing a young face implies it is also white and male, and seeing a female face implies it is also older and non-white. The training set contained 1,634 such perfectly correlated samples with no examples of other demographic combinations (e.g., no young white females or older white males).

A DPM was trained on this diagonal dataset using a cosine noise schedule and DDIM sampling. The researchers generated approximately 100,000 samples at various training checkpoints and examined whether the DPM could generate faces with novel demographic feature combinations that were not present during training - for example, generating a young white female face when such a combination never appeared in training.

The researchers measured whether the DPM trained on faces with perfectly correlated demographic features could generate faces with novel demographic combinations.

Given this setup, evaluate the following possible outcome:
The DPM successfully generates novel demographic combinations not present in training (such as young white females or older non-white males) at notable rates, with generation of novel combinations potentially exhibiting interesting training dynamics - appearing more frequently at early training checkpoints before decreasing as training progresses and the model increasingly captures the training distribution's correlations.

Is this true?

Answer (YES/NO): NO